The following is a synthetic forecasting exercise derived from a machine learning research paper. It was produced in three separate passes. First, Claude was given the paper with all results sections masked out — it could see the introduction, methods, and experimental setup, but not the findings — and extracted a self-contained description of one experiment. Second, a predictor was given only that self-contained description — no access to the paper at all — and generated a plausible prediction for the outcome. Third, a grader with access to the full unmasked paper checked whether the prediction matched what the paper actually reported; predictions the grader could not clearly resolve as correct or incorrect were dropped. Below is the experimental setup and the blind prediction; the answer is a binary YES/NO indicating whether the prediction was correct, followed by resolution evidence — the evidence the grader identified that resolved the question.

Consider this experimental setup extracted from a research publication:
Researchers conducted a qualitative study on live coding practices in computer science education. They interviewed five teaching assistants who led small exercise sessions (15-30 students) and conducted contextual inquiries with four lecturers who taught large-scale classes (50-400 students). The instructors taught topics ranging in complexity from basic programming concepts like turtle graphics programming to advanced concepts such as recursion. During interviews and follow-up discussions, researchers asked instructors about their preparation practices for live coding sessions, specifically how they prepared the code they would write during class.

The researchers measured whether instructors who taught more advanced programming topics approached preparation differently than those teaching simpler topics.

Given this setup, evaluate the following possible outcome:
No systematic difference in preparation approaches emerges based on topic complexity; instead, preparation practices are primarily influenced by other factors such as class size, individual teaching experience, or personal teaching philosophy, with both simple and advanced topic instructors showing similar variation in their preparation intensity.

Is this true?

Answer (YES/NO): NO